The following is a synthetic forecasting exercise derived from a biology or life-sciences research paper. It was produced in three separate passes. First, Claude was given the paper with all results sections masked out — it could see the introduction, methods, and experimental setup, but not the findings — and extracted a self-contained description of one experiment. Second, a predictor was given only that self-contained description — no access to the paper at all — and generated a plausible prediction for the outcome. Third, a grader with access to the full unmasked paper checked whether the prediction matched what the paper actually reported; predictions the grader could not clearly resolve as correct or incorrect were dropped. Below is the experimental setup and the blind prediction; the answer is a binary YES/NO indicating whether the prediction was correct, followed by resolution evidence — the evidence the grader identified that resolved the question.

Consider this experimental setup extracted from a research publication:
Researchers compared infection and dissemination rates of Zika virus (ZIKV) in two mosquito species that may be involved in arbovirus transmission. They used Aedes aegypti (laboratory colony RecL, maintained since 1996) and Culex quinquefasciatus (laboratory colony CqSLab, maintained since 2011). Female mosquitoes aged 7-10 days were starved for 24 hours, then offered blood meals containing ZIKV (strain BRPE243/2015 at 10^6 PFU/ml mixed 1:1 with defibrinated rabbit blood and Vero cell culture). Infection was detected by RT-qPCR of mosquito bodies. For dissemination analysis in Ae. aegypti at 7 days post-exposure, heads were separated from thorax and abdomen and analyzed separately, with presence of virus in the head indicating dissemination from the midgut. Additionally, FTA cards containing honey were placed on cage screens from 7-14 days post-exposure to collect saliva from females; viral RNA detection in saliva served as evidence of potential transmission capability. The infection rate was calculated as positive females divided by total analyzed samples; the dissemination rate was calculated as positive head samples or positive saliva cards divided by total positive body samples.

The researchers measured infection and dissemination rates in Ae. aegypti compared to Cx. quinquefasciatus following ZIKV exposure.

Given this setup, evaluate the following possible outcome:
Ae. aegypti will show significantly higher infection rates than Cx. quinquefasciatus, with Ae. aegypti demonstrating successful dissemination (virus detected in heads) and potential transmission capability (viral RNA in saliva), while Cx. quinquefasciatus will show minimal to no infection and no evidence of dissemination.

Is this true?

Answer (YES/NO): NO